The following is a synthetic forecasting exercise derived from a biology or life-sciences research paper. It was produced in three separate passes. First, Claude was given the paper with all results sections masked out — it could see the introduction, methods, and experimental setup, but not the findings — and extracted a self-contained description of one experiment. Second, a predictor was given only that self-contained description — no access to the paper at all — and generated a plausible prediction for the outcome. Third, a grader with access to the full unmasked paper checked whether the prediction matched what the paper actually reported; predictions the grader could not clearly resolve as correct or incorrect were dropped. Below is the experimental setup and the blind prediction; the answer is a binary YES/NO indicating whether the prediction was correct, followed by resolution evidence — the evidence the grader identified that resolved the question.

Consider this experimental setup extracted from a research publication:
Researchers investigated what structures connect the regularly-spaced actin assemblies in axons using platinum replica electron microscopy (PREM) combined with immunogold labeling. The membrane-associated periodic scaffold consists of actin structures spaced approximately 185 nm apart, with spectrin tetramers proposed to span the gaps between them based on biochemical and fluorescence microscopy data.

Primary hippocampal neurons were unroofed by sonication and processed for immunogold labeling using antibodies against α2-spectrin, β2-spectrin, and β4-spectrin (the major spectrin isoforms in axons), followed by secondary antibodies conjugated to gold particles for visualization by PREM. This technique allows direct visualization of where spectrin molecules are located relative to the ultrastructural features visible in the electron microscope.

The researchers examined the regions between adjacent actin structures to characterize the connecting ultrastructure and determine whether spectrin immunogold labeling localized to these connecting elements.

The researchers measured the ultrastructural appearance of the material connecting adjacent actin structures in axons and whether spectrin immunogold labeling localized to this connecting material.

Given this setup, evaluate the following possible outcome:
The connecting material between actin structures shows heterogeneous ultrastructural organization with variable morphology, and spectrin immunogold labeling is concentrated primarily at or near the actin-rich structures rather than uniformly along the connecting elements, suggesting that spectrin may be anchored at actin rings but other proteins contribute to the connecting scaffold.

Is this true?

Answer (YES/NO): NO